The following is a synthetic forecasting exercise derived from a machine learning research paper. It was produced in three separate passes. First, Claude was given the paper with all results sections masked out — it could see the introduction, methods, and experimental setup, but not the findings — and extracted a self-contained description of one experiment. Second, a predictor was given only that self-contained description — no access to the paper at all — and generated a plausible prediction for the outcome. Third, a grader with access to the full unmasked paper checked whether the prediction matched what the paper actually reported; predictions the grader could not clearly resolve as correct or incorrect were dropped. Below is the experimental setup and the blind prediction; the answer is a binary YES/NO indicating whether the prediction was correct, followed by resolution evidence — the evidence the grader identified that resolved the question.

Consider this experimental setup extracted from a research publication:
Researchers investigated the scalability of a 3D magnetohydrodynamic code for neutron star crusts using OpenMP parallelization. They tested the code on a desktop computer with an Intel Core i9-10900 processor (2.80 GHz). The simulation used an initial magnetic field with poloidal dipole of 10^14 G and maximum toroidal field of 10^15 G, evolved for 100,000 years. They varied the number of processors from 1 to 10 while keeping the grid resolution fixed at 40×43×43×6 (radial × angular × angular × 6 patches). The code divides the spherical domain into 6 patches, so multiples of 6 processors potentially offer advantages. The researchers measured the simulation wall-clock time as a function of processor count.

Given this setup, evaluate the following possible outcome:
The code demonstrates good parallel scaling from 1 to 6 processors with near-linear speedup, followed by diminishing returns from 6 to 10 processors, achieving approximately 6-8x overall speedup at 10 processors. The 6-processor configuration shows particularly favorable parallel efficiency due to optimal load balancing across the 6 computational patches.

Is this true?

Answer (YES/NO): NO